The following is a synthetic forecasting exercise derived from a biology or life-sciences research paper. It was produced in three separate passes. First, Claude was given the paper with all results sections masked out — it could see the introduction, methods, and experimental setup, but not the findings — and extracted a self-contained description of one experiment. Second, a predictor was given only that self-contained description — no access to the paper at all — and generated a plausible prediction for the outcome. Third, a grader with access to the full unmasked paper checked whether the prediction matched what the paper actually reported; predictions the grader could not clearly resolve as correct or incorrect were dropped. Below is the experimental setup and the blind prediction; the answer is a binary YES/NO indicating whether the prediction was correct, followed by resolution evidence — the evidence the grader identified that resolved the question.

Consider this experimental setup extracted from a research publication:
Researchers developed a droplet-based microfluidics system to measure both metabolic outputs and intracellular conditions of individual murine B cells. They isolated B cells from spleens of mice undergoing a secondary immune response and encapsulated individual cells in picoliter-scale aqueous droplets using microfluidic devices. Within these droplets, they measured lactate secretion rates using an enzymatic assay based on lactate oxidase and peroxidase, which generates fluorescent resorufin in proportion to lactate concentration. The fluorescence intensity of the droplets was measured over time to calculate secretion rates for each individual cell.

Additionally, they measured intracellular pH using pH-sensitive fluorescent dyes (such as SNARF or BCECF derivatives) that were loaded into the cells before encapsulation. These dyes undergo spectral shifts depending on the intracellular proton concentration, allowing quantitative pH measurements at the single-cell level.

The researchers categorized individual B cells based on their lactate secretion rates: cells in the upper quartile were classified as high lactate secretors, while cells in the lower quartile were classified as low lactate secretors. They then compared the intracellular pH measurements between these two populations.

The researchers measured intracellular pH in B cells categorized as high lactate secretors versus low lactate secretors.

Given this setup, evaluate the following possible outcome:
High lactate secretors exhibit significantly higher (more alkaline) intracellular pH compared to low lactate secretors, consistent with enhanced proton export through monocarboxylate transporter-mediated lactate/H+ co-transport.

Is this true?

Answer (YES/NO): NO